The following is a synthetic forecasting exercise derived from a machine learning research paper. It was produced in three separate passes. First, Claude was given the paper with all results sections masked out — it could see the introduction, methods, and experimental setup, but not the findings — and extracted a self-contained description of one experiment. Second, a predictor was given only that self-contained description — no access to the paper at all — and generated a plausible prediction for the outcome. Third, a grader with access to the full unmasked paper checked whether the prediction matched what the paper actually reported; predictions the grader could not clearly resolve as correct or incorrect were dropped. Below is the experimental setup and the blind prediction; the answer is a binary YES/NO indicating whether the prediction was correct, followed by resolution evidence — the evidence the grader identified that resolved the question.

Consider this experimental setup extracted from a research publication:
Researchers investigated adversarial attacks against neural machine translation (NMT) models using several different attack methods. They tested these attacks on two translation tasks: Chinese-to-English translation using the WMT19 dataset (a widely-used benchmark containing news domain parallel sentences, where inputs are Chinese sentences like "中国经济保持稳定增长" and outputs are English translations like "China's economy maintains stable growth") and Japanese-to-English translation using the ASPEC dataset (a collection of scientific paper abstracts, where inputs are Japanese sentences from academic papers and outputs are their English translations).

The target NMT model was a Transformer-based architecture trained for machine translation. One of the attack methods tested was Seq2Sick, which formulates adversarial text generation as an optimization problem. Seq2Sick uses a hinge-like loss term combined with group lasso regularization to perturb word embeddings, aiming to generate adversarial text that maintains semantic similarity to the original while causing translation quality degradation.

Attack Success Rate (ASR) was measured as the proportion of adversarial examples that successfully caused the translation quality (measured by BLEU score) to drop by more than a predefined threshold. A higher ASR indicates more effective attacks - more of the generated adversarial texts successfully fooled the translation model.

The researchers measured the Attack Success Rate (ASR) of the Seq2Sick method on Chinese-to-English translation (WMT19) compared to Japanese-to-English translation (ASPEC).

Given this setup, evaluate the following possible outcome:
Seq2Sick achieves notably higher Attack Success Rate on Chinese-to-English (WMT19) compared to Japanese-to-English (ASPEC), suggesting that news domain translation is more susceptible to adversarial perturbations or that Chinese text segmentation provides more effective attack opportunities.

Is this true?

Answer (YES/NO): YES